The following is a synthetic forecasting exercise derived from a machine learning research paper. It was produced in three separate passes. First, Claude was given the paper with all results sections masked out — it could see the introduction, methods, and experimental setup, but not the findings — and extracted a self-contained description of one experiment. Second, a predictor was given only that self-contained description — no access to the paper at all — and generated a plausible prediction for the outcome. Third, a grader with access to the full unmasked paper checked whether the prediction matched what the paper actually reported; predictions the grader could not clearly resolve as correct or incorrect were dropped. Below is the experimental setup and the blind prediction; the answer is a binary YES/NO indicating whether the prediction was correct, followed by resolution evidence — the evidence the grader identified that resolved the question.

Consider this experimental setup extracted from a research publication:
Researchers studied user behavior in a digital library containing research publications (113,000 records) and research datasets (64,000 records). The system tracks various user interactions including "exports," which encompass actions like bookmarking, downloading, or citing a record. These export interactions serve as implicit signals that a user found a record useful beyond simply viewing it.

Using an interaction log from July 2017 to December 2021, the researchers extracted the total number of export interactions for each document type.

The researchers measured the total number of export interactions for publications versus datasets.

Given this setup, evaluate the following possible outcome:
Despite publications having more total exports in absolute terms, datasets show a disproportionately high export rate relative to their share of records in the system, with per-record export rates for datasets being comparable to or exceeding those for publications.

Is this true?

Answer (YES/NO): NO